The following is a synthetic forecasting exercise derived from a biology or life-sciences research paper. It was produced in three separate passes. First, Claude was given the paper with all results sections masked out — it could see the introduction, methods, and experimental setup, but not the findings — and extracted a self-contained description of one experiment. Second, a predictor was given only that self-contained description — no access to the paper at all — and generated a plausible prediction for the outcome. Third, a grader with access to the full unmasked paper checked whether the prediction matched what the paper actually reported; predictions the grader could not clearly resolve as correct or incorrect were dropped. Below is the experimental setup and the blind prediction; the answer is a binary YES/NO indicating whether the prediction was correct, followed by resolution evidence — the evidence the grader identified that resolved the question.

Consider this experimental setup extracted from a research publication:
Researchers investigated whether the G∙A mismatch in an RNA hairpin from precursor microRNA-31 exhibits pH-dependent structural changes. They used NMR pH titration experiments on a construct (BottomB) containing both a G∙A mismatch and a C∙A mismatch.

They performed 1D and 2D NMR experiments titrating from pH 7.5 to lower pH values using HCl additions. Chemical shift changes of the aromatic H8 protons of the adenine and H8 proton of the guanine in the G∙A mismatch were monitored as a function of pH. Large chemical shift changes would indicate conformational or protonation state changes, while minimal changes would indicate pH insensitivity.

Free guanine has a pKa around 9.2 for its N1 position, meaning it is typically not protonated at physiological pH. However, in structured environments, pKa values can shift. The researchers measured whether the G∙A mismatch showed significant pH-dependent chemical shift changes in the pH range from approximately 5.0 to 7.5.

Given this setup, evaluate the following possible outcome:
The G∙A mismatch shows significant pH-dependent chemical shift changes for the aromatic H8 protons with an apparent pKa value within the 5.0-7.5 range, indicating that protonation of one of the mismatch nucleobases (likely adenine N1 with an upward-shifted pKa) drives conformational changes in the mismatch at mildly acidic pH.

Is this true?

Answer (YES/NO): YES